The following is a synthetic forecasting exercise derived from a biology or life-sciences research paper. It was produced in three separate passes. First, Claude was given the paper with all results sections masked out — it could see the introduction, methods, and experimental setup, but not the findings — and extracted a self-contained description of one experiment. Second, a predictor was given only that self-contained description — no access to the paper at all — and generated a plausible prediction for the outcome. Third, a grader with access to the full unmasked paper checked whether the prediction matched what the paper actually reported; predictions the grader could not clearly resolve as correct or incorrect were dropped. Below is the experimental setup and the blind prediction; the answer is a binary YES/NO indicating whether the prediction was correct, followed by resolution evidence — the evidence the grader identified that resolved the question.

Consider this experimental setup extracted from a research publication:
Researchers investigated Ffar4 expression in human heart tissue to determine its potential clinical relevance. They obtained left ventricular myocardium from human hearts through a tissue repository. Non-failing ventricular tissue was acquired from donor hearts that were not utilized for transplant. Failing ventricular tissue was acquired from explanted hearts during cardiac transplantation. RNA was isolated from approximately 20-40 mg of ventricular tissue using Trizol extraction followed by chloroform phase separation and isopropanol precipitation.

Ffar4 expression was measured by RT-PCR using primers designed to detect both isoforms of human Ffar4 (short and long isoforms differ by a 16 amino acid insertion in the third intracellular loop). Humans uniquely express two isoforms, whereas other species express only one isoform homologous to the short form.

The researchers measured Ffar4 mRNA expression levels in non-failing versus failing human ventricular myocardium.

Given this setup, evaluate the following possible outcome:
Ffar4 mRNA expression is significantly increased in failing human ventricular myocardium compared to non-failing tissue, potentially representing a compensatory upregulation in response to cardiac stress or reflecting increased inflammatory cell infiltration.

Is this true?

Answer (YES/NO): NO